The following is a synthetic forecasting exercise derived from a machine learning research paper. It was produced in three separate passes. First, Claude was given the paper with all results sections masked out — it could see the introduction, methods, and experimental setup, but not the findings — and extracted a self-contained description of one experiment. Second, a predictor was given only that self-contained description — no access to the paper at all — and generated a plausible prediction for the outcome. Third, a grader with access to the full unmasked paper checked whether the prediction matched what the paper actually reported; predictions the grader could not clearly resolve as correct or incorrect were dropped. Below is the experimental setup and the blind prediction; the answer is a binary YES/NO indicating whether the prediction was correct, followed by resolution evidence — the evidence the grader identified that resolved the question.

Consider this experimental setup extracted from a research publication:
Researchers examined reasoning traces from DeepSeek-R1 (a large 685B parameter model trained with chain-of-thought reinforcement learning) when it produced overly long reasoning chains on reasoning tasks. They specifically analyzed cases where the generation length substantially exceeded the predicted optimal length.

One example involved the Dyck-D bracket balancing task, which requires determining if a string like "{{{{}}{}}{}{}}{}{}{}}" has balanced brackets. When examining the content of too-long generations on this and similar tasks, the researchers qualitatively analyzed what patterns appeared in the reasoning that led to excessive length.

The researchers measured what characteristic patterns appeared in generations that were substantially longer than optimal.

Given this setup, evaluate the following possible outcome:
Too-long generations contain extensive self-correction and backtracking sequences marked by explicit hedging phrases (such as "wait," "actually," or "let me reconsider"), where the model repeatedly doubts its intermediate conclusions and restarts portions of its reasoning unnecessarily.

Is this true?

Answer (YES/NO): YES